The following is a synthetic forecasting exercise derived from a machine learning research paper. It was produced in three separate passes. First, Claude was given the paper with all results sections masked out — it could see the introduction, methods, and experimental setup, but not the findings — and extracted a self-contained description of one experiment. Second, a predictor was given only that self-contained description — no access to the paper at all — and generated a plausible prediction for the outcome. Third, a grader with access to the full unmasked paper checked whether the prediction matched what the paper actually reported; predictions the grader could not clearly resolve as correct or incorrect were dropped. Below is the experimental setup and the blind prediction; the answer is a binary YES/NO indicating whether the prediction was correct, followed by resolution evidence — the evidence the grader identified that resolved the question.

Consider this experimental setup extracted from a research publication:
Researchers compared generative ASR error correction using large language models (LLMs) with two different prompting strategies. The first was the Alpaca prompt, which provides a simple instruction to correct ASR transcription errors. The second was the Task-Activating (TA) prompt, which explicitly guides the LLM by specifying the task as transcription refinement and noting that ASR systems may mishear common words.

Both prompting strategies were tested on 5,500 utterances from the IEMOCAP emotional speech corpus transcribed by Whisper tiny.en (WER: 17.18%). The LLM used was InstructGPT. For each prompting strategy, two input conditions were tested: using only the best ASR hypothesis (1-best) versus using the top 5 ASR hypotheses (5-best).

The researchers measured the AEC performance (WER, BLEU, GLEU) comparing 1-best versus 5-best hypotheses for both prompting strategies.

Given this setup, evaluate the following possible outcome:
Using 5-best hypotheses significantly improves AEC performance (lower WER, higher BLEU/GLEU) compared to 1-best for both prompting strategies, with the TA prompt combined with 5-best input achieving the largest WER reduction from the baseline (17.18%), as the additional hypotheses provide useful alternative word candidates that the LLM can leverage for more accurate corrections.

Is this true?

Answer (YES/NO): NO